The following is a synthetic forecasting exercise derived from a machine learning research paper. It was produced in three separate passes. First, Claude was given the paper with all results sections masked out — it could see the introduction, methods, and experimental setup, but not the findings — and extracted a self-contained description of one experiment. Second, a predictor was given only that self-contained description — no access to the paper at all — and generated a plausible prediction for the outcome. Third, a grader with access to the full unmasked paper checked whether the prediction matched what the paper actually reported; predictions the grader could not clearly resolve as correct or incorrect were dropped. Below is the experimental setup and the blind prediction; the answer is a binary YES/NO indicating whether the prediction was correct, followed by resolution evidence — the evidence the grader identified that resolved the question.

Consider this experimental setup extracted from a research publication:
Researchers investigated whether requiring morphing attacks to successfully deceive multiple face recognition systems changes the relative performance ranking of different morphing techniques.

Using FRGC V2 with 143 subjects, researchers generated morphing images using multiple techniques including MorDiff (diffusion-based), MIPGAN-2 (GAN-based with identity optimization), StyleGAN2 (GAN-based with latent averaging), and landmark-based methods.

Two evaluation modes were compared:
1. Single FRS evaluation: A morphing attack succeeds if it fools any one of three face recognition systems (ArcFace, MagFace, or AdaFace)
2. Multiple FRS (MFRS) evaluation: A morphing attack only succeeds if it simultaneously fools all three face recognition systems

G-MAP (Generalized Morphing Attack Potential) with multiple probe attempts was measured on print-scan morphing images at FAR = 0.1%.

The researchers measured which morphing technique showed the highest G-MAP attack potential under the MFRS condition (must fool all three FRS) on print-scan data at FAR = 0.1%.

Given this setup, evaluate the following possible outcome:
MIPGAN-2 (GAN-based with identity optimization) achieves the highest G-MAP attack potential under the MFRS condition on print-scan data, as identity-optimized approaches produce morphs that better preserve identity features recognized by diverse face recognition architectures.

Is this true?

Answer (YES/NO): NO